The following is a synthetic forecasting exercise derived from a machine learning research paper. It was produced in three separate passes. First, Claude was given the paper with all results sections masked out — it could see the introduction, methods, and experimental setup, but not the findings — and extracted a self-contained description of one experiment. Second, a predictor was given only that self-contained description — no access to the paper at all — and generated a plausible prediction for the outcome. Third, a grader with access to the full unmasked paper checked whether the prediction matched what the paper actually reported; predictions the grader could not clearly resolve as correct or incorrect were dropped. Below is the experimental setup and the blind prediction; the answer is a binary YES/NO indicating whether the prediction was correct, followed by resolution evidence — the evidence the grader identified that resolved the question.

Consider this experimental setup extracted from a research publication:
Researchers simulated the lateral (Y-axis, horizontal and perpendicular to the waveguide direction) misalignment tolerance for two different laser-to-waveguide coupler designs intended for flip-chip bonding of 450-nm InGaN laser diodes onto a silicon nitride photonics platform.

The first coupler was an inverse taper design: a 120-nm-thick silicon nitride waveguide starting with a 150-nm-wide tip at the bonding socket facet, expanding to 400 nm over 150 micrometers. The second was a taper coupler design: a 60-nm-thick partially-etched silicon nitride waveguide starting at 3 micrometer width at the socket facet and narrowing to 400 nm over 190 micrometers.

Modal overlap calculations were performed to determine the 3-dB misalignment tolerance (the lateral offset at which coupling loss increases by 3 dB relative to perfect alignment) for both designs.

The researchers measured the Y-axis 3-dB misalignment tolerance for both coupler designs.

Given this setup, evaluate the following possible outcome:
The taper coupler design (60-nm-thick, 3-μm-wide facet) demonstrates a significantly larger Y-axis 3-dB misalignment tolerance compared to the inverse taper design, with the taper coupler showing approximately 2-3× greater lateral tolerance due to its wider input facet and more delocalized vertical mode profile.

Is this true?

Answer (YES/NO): NO